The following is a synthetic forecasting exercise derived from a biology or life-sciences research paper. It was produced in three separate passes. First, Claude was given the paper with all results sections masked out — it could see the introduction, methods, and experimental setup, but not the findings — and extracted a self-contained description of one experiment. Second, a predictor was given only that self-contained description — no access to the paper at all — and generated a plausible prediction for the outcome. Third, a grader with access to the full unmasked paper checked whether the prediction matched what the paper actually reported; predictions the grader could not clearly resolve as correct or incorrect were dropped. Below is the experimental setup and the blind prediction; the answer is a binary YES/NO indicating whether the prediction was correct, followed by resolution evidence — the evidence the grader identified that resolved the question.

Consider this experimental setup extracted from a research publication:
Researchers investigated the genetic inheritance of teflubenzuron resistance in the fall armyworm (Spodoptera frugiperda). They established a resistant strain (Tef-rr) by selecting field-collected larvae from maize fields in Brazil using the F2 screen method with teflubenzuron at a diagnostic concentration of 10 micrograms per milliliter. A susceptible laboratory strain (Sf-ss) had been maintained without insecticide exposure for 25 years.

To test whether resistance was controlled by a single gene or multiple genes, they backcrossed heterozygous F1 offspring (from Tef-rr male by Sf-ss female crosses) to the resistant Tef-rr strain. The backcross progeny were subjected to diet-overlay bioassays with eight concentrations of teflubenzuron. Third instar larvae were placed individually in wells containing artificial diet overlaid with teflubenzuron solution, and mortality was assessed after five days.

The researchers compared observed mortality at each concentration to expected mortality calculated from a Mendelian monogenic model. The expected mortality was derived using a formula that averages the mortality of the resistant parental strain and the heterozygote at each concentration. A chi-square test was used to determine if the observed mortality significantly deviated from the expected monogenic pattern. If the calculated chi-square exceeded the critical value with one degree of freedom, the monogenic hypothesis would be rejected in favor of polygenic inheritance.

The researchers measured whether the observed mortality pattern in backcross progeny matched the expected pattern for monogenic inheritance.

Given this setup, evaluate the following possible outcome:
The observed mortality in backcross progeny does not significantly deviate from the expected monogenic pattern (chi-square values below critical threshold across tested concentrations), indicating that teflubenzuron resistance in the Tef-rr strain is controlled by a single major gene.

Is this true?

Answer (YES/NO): NO